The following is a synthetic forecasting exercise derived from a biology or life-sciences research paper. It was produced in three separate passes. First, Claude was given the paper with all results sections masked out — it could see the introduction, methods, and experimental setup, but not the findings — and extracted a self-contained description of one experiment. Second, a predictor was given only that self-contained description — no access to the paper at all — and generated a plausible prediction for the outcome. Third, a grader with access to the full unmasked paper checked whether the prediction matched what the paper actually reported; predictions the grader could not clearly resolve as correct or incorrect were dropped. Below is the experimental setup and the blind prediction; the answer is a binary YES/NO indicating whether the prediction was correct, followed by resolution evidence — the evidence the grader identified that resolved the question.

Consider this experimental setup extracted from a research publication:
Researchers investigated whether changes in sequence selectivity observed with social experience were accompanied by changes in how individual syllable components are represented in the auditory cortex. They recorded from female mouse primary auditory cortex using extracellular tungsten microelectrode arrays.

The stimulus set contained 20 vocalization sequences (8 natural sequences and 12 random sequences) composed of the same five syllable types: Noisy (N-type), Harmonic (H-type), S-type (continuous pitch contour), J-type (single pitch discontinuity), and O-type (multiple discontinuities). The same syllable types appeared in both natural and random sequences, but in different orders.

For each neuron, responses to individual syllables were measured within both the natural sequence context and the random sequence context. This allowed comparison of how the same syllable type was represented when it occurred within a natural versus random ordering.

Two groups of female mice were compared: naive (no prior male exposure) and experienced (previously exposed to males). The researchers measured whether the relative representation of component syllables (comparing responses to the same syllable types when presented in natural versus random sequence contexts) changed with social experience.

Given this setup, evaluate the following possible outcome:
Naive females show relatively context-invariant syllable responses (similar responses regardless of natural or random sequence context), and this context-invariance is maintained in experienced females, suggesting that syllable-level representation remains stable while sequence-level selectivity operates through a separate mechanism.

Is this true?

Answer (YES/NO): NO